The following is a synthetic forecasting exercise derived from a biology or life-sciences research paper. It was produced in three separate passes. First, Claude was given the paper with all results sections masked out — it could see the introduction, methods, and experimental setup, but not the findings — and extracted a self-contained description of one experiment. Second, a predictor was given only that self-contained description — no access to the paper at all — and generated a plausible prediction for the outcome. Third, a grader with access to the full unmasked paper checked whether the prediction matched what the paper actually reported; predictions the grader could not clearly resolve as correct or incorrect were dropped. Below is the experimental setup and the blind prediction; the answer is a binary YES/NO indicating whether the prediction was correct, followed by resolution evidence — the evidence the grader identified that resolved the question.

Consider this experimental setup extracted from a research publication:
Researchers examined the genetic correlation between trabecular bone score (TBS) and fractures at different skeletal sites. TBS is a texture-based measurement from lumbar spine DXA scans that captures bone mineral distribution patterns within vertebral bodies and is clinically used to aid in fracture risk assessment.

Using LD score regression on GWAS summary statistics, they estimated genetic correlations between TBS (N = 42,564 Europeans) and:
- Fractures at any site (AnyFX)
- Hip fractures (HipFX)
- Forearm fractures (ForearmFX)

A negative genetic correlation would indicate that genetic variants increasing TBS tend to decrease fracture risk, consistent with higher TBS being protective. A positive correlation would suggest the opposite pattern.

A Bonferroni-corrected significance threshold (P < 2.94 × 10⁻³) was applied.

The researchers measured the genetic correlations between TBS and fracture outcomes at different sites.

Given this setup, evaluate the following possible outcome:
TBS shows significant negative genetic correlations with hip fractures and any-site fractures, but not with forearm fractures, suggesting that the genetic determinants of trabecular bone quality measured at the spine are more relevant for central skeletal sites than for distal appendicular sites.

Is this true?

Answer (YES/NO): NO